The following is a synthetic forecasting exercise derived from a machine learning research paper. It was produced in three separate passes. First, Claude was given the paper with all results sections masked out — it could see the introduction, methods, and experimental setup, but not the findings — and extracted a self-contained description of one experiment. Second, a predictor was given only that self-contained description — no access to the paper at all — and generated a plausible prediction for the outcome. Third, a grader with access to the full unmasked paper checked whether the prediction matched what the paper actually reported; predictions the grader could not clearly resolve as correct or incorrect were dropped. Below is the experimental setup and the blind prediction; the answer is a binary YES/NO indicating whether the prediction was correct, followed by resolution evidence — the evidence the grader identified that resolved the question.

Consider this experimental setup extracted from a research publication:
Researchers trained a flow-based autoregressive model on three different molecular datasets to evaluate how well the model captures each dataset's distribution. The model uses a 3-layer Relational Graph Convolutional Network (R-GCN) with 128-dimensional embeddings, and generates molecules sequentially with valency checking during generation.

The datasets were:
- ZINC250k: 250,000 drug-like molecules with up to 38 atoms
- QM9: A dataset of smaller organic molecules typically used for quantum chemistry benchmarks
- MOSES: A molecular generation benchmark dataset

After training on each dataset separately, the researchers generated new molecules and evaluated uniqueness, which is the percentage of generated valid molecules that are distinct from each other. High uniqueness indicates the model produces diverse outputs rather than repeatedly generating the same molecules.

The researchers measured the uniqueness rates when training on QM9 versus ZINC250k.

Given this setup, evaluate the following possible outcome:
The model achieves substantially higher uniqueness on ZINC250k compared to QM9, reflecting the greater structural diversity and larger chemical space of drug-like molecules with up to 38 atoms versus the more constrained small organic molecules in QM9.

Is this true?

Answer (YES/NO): NO